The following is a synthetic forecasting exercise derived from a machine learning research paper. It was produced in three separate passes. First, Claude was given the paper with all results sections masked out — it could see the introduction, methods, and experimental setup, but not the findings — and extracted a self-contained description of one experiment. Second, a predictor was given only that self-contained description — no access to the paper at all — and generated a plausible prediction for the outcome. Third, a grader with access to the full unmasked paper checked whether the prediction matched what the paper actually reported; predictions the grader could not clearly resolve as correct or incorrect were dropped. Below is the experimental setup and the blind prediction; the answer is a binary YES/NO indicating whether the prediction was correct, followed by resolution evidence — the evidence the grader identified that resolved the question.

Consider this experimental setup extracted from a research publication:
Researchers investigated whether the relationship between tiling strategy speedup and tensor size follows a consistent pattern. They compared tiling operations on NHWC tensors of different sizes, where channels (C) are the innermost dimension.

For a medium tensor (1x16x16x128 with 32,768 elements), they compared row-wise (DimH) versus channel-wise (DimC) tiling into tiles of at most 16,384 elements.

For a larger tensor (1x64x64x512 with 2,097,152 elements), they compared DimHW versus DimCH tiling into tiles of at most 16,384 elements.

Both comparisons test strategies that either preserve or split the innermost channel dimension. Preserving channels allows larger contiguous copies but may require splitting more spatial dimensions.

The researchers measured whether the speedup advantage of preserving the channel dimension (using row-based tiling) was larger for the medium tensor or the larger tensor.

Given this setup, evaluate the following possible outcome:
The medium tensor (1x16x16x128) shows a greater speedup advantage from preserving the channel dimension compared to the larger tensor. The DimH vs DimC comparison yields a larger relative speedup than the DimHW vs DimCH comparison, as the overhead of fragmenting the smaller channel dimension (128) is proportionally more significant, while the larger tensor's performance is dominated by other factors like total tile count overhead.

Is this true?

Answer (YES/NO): NO